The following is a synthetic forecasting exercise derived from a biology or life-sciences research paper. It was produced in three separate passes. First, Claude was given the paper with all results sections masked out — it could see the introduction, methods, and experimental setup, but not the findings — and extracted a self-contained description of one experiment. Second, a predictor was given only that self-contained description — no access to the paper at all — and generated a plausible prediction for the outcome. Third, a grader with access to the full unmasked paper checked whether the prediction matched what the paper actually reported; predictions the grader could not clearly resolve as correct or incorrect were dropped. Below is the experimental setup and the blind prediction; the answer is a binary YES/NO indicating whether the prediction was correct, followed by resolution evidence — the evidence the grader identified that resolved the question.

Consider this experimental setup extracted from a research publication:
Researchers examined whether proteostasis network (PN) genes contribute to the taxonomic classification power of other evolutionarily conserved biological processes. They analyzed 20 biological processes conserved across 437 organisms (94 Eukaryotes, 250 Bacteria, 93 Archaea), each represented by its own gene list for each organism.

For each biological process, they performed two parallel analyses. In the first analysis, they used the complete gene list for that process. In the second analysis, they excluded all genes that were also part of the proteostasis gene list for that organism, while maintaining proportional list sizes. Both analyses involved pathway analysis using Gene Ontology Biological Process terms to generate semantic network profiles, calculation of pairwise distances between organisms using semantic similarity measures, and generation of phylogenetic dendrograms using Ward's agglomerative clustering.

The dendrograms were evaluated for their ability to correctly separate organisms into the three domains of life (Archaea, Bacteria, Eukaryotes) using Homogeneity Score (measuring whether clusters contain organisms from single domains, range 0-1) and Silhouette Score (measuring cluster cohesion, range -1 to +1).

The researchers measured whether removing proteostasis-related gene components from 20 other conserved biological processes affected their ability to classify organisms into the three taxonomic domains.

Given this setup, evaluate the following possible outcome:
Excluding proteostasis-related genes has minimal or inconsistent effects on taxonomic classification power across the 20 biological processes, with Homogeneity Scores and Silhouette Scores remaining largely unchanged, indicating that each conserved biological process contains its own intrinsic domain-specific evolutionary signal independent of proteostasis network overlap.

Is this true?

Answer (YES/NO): NO